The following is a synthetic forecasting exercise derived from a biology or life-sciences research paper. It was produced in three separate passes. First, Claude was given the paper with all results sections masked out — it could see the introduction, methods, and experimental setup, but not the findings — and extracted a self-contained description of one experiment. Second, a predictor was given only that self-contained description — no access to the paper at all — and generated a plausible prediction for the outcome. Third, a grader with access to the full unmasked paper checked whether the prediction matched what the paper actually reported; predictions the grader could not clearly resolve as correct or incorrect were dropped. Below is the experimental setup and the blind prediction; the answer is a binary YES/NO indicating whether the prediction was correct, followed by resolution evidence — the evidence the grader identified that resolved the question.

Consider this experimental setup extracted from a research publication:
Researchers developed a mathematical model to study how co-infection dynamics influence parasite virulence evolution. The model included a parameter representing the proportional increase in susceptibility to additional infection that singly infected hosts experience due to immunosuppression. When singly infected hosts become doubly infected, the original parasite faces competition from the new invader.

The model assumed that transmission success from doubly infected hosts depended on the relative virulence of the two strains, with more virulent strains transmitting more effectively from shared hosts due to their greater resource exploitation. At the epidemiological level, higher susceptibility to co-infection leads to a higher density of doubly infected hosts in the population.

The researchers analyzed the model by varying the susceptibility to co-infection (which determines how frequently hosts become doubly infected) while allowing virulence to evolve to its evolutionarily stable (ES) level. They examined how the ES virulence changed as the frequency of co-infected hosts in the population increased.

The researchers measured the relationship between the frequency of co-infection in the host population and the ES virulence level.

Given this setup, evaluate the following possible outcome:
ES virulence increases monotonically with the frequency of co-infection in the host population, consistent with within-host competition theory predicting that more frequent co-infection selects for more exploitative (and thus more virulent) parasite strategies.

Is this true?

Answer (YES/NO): YES